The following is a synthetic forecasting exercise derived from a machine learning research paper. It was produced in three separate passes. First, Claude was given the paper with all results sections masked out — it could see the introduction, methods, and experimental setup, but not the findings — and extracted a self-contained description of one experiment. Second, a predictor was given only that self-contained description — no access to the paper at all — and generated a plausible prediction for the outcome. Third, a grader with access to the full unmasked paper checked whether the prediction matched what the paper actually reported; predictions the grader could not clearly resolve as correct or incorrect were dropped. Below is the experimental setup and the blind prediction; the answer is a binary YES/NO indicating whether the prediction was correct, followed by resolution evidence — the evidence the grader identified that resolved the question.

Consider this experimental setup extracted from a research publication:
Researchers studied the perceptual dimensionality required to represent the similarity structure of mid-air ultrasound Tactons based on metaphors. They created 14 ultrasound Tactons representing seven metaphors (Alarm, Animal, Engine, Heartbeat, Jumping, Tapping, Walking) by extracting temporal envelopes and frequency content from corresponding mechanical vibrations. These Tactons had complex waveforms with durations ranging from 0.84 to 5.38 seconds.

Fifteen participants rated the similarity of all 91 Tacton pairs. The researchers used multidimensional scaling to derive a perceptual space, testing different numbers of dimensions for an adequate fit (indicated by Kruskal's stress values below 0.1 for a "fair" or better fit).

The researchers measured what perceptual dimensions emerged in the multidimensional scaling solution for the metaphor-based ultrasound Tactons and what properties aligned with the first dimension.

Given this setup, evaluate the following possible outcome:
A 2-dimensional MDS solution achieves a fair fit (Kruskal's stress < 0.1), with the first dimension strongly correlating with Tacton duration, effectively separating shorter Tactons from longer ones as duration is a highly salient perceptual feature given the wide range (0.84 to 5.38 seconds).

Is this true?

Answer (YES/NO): NO